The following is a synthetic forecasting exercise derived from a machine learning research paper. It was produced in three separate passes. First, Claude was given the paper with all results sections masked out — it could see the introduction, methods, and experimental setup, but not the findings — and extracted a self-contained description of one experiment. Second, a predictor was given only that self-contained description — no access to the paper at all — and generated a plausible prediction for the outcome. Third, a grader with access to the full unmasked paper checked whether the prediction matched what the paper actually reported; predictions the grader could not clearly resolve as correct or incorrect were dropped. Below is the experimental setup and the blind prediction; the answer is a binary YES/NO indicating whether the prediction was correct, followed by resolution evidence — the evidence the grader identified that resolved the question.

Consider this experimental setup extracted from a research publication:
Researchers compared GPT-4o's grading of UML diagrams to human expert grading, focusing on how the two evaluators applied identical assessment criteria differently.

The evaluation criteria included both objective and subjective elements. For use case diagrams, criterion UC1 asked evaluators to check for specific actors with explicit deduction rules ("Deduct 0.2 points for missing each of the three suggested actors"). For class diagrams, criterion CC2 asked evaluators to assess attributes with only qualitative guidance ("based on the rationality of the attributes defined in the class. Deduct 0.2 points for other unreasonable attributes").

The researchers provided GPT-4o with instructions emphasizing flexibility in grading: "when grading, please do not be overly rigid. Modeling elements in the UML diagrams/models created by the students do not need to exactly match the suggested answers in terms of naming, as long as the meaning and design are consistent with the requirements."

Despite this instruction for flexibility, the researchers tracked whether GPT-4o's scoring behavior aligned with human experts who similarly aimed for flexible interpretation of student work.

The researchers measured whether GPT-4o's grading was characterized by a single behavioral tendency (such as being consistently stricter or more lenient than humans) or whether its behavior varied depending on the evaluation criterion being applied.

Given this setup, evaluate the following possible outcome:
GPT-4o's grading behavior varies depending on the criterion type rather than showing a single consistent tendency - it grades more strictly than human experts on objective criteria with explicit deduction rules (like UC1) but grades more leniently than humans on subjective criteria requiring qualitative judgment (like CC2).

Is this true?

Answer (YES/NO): NO